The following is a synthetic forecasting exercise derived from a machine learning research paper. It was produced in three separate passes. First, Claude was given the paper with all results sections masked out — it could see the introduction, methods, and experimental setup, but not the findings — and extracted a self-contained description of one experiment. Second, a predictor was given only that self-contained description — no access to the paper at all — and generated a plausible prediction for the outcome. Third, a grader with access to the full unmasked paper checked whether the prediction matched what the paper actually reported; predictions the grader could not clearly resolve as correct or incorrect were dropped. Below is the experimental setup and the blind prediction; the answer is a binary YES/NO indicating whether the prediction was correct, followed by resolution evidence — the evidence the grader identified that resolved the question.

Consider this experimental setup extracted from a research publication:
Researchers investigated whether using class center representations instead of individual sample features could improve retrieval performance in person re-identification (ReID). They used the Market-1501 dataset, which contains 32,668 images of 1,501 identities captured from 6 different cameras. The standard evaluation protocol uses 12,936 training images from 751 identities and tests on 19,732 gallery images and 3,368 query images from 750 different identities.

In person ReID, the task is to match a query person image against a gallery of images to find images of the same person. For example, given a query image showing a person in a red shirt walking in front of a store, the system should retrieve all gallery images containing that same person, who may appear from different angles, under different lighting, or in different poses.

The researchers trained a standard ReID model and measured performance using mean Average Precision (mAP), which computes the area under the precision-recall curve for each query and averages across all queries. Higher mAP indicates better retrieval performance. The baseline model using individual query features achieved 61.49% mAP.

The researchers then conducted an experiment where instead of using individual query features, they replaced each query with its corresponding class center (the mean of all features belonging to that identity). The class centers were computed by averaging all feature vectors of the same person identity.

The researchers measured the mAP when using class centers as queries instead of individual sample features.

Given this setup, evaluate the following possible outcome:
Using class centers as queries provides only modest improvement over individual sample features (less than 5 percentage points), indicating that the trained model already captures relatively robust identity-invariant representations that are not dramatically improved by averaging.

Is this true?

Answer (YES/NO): NO